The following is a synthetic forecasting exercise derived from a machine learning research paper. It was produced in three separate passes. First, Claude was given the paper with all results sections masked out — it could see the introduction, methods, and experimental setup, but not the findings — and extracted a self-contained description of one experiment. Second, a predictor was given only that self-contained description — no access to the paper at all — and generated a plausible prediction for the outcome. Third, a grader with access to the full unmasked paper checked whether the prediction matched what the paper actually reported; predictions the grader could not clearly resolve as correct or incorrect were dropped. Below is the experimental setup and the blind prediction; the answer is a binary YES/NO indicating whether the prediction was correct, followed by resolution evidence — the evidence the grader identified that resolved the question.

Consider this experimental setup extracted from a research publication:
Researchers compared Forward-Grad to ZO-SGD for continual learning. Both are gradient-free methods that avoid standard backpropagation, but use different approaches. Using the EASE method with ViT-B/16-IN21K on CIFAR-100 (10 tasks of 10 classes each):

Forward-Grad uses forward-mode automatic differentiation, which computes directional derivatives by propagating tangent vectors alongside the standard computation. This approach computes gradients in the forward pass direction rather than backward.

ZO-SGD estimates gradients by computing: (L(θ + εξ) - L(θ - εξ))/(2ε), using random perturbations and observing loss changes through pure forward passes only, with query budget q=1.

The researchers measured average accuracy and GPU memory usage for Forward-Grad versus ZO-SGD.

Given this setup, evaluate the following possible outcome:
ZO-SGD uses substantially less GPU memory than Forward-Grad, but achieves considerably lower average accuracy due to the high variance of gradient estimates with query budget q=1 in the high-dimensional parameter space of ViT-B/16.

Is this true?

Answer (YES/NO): NO